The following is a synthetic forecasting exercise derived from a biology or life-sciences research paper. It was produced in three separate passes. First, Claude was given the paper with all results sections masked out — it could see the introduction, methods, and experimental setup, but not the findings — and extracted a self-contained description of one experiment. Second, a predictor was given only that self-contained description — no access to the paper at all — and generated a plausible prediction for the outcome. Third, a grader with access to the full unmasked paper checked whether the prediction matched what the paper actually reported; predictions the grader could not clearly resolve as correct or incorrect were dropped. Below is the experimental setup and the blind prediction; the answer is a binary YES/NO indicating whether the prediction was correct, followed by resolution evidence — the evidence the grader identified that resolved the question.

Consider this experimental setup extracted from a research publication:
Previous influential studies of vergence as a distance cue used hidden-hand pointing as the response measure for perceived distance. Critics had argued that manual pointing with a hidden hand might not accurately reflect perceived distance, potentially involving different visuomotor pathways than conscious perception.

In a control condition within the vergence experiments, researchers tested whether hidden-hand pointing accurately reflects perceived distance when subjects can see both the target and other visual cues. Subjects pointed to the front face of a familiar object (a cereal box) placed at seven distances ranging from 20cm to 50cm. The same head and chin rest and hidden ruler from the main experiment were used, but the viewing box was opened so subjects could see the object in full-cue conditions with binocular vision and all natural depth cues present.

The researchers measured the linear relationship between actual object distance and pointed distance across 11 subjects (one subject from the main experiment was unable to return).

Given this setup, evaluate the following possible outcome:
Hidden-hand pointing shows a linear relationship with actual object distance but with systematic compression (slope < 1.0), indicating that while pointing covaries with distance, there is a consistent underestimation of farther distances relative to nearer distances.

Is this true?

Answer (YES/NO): NO